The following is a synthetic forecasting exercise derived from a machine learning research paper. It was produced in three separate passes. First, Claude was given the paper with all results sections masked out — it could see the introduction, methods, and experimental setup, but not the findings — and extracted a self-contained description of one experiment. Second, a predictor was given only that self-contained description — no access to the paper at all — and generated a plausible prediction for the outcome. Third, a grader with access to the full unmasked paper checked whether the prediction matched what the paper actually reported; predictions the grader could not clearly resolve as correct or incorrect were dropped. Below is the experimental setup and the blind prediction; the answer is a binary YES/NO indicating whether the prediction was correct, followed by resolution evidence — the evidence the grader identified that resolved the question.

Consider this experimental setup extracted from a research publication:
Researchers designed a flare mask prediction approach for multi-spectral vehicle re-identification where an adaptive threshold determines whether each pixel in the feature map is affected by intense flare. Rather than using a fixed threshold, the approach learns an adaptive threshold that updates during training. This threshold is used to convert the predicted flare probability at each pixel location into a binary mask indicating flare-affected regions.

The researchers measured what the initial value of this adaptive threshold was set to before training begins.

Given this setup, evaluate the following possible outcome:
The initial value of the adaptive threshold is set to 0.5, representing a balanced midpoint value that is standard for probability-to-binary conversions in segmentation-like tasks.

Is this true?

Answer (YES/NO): NO